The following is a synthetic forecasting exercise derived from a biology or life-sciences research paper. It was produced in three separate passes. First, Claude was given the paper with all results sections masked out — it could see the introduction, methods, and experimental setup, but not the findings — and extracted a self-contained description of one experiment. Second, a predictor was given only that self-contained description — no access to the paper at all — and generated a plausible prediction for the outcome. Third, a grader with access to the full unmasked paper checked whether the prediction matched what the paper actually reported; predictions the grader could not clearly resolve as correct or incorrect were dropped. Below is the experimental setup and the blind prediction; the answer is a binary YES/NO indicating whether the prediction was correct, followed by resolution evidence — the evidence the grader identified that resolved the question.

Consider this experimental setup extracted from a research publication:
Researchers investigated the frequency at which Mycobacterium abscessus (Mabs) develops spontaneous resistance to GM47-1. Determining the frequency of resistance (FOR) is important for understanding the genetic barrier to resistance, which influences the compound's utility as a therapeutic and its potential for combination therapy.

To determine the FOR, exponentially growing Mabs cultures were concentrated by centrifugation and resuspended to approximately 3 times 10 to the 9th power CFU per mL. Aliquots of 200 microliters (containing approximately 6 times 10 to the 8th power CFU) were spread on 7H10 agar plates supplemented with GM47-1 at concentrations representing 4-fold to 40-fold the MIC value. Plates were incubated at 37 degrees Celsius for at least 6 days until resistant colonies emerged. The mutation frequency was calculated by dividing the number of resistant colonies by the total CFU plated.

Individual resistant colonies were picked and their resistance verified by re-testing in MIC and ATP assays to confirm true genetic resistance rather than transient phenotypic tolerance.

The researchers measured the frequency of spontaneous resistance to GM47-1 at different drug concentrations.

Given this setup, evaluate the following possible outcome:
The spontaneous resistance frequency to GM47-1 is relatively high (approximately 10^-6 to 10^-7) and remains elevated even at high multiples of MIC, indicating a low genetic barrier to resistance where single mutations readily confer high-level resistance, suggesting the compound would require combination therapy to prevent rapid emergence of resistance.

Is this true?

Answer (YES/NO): NO